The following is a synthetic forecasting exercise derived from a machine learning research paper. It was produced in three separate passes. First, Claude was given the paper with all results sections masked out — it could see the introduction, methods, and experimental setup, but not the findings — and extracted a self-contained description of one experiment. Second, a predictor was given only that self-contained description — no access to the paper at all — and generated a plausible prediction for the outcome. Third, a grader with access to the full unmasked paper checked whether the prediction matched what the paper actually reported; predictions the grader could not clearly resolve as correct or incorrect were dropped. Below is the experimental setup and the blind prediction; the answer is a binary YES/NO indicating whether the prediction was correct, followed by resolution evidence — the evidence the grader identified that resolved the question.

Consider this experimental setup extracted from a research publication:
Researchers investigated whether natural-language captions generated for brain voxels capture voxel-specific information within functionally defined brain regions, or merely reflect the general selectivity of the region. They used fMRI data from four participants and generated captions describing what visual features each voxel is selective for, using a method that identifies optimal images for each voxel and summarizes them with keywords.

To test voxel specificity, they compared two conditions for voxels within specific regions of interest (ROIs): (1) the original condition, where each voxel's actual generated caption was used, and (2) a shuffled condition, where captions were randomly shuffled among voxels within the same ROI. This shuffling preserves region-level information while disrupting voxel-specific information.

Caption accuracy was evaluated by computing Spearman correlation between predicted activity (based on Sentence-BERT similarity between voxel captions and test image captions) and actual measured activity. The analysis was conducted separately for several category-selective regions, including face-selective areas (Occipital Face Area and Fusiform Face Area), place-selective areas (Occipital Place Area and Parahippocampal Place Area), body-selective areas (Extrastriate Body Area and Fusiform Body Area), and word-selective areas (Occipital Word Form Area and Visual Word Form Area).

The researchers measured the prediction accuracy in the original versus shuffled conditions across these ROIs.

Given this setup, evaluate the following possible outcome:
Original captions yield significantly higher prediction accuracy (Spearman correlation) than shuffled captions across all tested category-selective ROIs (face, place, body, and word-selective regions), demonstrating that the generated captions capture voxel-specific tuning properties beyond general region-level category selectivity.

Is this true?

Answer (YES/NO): YES